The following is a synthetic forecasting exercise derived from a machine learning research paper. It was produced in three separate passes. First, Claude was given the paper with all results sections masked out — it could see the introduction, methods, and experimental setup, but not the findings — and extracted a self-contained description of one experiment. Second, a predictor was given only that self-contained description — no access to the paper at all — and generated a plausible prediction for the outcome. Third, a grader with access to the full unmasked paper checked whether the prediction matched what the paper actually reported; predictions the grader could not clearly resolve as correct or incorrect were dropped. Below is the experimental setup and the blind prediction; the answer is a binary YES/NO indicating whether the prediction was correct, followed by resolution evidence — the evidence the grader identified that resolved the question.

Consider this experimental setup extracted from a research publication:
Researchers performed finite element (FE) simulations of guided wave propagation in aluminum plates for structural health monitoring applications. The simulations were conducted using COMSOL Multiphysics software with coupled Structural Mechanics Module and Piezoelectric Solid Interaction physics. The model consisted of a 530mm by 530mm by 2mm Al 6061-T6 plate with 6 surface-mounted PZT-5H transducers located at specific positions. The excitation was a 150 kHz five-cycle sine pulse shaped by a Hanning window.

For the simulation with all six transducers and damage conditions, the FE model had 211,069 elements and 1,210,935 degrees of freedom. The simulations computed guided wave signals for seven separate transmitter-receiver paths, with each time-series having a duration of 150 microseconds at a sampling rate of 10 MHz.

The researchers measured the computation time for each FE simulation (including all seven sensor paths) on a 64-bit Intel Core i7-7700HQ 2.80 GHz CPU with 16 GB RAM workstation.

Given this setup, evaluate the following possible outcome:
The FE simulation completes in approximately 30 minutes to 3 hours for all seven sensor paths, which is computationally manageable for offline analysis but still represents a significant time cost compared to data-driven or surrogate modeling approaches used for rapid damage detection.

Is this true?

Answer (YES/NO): NO